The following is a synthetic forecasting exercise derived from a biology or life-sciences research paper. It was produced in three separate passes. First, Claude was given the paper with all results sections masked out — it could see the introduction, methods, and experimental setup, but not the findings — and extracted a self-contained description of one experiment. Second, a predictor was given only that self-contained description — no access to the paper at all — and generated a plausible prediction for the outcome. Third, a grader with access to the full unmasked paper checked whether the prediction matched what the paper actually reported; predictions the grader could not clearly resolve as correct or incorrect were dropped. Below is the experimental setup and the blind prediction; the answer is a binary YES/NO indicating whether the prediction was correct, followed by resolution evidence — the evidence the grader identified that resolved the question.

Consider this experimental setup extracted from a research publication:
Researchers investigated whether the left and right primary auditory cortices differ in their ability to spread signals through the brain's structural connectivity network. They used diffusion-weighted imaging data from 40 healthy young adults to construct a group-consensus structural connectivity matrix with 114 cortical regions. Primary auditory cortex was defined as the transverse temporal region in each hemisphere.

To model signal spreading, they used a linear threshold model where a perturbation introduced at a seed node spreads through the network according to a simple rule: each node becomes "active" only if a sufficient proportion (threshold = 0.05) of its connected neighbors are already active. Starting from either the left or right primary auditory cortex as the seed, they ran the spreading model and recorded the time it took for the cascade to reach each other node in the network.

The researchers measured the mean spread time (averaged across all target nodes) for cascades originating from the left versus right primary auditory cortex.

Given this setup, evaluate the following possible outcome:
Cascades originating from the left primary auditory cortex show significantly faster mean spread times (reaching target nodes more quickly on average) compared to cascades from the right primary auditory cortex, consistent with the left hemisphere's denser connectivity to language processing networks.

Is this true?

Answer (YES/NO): NO